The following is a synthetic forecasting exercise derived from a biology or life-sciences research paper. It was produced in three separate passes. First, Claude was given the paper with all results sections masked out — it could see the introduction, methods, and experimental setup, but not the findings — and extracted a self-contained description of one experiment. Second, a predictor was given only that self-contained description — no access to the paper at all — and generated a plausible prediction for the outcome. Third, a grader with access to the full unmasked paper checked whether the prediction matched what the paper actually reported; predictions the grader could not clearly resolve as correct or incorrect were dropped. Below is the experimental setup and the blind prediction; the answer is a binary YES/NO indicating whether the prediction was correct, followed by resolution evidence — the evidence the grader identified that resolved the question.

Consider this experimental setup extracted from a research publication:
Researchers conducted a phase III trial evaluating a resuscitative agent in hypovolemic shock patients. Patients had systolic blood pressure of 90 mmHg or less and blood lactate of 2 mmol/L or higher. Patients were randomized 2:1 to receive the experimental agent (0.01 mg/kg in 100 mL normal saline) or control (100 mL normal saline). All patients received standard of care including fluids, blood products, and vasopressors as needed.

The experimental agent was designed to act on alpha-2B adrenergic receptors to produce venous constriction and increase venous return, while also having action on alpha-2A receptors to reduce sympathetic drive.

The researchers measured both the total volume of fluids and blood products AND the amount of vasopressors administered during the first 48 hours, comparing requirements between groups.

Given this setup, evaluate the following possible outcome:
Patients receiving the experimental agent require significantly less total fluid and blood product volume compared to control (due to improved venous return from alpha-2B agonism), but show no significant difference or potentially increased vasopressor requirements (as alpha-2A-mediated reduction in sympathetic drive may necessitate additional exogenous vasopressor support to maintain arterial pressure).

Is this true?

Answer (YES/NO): NO